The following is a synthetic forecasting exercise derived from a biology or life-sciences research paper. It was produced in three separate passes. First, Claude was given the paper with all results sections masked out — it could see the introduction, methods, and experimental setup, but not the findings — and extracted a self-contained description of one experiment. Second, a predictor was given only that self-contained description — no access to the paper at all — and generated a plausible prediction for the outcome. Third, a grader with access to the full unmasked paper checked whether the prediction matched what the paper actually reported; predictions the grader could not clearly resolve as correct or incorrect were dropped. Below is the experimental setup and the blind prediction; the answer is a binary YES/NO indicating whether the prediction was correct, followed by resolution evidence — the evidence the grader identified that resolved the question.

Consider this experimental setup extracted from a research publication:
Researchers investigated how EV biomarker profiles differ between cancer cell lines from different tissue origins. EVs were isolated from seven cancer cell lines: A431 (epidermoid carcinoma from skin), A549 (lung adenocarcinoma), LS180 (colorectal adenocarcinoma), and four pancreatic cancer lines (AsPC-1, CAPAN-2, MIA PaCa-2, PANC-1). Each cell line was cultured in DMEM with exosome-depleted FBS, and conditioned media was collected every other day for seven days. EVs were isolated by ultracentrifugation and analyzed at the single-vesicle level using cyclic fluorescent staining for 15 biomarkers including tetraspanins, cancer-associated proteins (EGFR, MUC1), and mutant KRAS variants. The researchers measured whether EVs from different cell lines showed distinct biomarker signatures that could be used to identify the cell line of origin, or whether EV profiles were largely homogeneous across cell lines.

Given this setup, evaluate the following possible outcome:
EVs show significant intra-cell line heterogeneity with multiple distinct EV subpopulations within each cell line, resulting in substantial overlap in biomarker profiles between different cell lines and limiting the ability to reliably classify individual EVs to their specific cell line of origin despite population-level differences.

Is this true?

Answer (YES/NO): NO